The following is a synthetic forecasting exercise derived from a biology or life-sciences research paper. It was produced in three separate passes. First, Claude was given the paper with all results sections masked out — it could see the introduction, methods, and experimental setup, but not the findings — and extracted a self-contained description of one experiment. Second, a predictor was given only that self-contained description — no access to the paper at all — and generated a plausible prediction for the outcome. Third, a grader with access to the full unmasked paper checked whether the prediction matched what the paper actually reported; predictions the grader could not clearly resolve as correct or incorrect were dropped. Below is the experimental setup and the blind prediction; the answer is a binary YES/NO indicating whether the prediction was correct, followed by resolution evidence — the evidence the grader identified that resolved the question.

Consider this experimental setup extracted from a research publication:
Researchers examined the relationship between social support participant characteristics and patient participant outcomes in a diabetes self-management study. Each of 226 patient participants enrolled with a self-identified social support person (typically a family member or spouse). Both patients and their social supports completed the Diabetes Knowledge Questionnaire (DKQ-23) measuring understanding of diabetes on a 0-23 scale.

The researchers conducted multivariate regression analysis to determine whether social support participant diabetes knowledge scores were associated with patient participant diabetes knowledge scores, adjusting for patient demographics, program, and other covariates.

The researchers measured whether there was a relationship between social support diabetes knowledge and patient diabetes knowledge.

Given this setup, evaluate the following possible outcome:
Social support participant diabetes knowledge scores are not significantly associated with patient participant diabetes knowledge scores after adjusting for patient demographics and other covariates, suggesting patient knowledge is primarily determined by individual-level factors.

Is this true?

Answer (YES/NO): NO